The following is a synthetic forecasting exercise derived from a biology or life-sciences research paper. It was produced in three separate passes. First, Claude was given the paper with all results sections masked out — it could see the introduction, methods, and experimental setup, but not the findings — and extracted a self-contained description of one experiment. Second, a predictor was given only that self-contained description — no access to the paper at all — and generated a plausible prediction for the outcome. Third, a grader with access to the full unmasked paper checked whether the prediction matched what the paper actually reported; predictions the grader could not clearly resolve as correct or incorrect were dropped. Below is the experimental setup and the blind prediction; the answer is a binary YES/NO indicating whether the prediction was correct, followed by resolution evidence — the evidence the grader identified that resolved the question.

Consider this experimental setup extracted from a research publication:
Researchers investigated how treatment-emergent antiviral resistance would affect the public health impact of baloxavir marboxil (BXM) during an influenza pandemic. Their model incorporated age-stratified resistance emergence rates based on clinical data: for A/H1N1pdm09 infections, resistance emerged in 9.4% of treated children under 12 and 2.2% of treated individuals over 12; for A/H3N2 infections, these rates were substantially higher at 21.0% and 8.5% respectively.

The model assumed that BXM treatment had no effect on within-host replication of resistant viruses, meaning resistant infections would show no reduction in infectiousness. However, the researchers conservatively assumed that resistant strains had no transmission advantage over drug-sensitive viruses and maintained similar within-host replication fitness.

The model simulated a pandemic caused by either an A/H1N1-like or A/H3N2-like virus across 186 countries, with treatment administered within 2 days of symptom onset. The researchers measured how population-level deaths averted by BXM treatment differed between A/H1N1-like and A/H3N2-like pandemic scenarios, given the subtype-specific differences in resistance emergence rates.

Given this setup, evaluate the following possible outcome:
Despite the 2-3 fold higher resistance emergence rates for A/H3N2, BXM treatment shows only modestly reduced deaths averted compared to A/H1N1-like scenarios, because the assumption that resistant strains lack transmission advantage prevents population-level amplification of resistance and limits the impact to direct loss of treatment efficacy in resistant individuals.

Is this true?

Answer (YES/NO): YES